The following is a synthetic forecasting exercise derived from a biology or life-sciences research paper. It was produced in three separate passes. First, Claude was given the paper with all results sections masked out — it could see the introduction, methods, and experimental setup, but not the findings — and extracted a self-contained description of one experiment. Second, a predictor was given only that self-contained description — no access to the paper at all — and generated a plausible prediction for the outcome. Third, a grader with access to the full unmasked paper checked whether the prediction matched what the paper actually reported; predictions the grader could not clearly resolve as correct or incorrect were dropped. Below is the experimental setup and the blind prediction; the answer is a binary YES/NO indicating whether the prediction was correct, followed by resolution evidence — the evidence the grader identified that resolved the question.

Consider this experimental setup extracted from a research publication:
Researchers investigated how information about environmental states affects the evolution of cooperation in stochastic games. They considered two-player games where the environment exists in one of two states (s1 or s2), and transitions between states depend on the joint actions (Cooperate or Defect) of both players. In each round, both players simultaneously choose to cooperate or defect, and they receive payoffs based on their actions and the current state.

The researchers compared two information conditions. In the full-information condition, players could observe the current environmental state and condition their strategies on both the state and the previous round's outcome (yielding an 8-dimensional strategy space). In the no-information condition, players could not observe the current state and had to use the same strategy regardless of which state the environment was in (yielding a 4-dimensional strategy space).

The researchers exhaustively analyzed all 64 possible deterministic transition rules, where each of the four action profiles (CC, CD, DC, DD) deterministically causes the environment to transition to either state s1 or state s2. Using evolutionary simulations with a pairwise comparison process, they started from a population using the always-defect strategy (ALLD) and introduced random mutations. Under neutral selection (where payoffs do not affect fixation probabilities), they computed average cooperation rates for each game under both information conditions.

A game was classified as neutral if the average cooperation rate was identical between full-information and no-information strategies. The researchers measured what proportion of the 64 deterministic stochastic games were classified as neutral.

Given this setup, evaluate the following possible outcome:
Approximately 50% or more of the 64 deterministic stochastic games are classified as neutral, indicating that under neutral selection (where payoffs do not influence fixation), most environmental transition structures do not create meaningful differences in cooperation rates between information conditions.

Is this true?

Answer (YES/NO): YES